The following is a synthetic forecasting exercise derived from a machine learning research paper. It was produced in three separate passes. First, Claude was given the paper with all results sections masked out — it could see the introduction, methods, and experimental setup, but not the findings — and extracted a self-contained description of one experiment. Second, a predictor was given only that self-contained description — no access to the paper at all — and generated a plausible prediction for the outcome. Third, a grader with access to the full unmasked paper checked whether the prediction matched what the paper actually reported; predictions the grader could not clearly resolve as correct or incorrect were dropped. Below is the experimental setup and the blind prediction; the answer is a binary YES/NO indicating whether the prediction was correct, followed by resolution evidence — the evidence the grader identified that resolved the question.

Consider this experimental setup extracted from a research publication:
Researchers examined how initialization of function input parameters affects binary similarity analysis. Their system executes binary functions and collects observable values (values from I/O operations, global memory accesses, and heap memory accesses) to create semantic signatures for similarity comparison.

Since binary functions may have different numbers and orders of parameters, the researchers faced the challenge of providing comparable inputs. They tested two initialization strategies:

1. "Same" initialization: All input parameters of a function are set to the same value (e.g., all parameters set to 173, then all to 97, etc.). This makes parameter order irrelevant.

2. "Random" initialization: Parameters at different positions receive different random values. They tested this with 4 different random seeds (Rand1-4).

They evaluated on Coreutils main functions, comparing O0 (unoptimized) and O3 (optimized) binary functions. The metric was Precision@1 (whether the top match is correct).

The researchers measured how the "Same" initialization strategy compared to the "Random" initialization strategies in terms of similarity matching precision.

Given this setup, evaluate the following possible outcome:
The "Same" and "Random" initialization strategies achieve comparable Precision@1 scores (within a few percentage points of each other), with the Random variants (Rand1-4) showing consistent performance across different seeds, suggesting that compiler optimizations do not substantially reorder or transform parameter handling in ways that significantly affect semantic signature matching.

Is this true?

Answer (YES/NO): NO